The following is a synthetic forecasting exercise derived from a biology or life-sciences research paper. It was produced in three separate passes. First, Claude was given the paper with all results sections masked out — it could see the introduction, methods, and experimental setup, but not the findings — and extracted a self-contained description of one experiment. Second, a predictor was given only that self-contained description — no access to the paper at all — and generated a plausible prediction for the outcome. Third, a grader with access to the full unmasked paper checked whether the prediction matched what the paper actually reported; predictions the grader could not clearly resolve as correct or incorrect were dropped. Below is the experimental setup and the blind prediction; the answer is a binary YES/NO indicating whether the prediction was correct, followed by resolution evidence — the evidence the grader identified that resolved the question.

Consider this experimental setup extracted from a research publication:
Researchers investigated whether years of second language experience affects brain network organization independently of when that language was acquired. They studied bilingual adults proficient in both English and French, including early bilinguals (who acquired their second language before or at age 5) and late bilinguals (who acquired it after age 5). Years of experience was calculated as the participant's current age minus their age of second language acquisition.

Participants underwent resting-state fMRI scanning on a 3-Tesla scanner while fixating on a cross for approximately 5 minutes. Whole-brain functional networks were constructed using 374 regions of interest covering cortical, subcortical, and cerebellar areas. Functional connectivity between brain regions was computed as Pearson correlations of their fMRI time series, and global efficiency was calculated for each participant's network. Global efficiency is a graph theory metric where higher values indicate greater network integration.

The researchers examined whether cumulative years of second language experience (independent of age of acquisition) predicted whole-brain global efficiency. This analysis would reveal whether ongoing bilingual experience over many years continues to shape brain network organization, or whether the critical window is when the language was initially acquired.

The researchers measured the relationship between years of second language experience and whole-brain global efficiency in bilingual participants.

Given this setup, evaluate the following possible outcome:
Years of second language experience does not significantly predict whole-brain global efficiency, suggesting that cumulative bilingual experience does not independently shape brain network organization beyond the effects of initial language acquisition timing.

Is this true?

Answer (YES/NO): YES